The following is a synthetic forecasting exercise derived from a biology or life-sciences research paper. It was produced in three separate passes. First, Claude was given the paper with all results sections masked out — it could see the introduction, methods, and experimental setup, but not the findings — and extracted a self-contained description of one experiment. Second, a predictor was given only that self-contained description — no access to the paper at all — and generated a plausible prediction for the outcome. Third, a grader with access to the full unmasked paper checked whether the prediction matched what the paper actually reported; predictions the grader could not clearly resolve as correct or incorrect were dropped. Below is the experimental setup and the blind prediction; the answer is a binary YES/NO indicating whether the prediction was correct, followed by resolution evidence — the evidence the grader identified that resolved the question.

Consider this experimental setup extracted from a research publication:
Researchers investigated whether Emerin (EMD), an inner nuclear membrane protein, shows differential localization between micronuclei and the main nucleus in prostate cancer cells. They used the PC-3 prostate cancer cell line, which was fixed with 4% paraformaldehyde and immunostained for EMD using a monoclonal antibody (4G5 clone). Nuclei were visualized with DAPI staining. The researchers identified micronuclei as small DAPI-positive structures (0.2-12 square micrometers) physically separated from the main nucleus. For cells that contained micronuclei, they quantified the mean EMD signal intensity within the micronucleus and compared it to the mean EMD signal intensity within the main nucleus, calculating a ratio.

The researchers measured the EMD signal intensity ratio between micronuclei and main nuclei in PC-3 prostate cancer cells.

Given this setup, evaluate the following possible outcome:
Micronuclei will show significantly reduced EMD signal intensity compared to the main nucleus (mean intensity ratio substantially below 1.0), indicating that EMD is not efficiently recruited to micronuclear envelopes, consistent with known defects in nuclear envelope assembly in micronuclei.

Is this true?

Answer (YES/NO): NO